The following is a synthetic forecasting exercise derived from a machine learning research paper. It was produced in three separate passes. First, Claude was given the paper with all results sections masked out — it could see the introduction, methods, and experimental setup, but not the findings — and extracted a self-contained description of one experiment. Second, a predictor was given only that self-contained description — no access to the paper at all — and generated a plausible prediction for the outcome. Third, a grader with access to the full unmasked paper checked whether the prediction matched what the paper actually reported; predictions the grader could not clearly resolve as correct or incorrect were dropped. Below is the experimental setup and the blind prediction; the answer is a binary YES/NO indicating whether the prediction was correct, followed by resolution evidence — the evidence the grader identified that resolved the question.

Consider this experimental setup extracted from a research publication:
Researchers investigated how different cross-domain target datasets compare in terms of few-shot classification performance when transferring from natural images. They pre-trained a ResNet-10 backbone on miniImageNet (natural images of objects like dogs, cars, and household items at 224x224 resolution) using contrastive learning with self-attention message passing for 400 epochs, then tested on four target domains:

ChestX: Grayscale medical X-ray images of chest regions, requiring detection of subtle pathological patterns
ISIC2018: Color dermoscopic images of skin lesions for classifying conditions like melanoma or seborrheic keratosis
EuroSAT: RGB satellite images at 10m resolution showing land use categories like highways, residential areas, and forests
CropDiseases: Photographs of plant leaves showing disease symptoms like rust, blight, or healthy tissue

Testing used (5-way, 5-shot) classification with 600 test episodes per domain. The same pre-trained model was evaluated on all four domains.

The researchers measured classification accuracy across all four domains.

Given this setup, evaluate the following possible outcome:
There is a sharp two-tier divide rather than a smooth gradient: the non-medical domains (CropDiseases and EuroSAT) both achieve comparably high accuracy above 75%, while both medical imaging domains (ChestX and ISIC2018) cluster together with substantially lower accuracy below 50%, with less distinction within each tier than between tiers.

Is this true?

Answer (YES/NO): NO